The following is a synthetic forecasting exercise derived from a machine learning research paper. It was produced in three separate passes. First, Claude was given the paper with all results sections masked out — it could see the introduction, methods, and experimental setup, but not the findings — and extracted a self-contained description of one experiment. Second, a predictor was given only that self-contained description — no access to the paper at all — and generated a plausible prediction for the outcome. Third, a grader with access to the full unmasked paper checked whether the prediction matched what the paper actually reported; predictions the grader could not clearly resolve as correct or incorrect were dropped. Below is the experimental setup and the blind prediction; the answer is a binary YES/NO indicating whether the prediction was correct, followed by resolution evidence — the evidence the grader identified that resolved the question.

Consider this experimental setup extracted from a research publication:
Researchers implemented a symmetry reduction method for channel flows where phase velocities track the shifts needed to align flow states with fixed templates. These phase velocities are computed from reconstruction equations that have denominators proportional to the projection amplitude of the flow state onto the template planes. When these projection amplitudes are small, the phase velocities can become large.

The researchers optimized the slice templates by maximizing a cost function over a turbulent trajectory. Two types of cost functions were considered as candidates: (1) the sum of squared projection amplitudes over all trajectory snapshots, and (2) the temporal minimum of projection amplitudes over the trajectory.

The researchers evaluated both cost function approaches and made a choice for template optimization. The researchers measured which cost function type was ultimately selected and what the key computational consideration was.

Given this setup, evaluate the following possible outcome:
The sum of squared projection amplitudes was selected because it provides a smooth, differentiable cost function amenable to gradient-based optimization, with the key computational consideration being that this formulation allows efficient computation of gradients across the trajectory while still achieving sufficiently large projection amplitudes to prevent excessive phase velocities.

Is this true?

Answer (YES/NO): YES